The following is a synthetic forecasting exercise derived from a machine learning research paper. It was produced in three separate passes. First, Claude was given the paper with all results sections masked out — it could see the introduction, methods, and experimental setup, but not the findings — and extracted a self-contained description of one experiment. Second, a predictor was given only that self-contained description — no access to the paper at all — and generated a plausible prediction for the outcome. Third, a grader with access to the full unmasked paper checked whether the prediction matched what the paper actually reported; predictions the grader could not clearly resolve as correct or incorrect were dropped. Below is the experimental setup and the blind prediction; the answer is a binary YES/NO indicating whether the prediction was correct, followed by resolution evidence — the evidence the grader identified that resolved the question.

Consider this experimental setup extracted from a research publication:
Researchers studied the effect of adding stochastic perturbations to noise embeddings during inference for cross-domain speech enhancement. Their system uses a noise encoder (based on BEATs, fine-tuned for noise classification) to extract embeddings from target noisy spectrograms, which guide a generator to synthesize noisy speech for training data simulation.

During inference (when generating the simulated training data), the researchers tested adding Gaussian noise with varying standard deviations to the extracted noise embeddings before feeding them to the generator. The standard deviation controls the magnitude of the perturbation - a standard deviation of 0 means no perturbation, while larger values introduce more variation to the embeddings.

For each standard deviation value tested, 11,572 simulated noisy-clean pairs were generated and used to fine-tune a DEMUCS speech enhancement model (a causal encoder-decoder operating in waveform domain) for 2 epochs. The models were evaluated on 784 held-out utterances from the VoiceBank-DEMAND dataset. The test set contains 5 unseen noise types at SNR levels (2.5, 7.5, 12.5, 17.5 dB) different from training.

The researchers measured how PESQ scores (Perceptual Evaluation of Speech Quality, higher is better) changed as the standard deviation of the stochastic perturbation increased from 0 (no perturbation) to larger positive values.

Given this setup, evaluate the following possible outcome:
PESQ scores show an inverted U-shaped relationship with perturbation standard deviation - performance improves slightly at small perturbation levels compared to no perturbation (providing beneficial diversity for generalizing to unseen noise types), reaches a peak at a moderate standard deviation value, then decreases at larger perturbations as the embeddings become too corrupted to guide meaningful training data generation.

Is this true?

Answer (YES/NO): YES